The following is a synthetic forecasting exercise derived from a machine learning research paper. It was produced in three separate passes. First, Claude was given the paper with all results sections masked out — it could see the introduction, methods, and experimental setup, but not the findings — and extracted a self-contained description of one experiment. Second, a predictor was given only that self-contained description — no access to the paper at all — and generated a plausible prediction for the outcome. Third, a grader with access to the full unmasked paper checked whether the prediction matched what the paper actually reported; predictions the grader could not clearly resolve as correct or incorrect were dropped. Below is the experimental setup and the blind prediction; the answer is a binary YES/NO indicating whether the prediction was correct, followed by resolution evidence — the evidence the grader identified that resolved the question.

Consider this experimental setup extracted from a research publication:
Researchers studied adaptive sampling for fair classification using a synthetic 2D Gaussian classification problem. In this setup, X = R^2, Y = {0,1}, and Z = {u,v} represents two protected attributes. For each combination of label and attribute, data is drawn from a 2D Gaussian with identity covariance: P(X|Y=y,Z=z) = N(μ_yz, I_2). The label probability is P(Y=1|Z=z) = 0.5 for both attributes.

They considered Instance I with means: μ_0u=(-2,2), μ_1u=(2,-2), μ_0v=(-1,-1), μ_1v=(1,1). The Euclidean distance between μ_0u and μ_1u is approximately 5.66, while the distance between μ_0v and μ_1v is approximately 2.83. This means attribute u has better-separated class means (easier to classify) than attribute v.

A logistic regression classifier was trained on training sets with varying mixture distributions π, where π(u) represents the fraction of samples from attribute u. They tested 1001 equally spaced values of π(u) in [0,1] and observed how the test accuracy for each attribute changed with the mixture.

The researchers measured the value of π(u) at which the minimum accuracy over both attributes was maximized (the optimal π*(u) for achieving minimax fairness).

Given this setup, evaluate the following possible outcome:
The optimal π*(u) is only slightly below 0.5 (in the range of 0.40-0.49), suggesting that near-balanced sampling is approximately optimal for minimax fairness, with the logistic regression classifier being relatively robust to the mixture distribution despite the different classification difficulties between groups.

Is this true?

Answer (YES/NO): NO